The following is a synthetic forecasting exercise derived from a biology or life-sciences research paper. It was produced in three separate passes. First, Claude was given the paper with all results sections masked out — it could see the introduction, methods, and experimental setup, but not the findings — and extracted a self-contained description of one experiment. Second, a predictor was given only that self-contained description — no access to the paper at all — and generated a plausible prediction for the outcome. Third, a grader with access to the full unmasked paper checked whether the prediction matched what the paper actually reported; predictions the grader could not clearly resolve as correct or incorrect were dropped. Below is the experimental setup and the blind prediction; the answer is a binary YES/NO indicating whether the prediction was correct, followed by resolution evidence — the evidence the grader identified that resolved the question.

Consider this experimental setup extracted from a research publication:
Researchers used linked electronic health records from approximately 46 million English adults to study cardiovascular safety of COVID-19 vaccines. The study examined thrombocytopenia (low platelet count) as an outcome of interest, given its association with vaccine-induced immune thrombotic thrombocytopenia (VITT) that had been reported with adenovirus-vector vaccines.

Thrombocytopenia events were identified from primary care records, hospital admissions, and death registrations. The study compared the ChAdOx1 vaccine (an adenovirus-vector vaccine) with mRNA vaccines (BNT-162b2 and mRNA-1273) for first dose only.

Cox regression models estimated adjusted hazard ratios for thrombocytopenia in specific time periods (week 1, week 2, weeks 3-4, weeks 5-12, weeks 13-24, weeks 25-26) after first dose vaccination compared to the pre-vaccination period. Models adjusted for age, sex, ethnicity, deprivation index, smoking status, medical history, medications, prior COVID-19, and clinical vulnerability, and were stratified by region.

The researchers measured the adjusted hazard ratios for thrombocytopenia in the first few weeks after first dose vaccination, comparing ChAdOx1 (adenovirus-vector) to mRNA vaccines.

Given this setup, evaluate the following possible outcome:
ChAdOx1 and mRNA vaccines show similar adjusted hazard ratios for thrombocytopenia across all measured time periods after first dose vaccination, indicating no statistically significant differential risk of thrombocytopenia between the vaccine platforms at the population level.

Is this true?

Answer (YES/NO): NO